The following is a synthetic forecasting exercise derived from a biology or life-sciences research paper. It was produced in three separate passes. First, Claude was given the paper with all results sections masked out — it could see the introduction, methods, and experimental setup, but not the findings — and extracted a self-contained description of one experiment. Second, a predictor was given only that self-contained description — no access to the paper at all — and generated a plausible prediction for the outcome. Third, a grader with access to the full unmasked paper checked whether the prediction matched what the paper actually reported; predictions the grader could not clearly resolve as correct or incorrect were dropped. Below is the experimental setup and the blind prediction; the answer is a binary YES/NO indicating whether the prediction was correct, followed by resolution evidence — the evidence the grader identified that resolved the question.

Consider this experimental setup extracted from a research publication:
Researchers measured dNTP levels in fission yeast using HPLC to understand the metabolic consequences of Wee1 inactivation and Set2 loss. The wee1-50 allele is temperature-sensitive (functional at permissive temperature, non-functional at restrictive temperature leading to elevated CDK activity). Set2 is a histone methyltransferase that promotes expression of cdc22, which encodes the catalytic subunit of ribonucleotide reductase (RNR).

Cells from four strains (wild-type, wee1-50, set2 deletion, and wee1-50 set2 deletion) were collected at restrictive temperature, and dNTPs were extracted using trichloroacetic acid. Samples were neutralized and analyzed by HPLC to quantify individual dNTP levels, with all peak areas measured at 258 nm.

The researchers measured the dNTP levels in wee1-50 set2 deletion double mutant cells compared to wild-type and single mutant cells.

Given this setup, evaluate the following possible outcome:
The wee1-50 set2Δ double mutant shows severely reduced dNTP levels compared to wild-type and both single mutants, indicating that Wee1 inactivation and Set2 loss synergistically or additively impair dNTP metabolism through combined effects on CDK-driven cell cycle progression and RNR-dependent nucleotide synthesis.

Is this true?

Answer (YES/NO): YES